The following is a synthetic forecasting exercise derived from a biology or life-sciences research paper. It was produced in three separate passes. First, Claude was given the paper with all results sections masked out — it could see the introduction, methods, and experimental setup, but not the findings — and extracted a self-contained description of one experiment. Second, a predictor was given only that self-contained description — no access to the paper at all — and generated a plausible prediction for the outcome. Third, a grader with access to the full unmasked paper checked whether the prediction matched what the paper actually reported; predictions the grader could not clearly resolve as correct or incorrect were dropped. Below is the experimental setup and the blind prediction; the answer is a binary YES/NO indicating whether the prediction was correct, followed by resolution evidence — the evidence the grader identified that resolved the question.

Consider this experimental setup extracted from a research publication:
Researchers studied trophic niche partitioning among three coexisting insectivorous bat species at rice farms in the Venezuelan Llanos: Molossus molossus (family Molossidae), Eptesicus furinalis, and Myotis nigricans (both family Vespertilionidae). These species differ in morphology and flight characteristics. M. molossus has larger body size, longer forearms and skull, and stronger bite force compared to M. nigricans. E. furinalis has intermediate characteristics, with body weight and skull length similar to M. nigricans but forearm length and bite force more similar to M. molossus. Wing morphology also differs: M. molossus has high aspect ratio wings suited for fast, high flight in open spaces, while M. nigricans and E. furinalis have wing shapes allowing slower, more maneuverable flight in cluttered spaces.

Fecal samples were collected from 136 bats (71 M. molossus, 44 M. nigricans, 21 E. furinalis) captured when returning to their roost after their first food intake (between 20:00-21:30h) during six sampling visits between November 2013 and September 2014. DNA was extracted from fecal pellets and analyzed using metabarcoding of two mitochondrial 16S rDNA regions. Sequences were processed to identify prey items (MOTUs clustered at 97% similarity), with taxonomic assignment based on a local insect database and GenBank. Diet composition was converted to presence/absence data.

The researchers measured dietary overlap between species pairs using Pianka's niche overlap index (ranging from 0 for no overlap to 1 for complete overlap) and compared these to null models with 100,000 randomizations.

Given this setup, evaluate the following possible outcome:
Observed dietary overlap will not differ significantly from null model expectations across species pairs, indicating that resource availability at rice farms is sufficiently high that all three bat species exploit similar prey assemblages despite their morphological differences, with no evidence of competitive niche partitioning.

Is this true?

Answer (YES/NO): NO